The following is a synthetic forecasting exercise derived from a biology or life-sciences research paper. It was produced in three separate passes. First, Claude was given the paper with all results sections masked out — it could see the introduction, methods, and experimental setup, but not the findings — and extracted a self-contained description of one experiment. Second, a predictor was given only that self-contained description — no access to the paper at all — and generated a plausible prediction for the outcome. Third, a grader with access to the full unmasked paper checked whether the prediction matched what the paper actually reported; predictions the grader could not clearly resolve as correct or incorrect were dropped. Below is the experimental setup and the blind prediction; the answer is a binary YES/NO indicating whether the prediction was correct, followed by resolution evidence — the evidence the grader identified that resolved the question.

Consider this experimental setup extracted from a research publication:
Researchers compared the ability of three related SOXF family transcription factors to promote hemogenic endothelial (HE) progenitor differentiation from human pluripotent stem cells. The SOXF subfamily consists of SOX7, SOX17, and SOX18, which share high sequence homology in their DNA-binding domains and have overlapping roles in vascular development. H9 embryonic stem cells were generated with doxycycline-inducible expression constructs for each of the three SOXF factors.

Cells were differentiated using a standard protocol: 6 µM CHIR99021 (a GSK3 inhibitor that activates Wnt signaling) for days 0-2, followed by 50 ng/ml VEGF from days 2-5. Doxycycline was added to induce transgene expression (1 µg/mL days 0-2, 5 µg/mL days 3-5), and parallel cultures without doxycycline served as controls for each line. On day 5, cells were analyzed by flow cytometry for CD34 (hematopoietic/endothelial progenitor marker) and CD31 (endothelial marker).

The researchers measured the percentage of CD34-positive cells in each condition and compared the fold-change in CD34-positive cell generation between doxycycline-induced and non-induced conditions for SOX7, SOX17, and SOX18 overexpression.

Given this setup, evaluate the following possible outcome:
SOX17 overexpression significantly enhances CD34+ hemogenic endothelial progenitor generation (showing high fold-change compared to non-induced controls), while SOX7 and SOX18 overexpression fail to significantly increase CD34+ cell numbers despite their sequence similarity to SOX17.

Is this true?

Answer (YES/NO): YES